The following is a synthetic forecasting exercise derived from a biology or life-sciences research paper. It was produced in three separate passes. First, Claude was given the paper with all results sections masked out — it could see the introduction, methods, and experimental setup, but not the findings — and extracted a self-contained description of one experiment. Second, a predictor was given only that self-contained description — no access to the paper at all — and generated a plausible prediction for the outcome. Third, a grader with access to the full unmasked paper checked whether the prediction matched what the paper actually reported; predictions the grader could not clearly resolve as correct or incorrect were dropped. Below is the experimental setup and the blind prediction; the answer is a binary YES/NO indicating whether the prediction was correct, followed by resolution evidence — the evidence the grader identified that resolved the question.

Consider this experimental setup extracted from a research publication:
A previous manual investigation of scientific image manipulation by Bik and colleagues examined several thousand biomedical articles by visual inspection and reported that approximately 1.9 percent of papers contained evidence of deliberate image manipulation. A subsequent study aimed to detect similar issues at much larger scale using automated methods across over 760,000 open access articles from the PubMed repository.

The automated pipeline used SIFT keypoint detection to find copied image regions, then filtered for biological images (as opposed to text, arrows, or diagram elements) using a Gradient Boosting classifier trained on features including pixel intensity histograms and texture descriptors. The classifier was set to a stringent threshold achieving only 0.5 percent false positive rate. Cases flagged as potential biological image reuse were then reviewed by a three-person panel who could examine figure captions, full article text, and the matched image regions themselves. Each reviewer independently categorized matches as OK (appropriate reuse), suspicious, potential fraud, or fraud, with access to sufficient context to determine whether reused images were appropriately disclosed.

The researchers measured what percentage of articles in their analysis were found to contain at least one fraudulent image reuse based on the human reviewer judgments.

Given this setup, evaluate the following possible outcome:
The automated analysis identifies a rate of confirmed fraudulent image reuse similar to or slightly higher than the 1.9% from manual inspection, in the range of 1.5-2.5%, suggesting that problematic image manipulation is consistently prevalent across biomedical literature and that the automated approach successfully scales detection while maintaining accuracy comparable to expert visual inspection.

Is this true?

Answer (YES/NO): NO